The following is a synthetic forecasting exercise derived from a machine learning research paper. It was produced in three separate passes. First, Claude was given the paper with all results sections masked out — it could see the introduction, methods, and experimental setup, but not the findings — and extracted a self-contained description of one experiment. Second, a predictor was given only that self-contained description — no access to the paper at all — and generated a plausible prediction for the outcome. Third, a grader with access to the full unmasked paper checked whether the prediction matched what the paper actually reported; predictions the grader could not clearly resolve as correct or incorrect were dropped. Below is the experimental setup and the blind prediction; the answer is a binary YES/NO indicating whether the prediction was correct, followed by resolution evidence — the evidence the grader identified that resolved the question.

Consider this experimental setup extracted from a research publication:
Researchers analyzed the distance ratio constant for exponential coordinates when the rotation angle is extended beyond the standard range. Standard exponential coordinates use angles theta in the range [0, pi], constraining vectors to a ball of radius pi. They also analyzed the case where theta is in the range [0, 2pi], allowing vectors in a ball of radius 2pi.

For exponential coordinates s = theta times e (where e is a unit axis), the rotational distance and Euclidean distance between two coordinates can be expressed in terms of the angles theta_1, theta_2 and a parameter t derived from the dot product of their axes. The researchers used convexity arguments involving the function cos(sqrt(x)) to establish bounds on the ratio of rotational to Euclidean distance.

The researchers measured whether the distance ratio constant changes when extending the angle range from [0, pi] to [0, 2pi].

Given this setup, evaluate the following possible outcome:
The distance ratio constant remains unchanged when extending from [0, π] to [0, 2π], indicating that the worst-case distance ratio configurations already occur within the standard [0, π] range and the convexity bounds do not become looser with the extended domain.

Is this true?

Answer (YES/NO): YES